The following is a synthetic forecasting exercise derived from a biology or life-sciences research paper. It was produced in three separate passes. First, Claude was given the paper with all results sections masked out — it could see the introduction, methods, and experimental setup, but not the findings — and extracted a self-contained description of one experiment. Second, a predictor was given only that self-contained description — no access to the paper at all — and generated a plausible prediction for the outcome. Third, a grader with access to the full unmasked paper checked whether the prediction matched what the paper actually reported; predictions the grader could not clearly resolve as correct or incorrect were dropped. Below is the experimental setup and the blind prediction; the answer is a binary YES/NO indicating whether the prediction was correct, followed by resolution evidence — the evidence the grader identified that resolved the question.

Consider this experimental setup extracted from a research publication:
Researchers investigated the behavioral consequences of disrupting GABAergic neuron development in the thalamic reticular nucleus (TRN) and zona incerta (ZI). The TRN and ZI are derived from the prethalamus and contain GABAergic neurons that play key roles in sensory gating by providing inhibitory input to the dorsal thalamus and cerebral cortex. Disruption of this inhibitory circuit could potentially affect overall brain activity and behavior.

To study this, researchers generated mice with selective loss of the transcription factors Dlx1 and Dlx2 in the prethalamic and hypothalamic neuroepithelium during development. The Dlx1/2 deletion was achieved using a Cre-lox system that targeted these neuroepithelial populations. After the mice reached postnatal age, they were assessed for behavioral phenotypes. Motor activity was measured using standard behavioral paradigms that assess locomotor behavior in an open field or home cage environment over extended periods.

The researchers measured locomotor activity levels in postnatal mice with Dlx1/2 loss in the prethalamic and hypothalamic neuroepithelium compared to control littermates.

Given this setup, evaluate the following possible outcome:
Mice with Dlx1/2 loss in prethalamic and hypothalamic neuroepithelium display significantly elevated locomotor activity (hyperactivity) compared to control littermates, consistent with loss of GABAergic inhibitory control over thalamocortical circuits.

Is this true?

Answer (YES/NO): YES